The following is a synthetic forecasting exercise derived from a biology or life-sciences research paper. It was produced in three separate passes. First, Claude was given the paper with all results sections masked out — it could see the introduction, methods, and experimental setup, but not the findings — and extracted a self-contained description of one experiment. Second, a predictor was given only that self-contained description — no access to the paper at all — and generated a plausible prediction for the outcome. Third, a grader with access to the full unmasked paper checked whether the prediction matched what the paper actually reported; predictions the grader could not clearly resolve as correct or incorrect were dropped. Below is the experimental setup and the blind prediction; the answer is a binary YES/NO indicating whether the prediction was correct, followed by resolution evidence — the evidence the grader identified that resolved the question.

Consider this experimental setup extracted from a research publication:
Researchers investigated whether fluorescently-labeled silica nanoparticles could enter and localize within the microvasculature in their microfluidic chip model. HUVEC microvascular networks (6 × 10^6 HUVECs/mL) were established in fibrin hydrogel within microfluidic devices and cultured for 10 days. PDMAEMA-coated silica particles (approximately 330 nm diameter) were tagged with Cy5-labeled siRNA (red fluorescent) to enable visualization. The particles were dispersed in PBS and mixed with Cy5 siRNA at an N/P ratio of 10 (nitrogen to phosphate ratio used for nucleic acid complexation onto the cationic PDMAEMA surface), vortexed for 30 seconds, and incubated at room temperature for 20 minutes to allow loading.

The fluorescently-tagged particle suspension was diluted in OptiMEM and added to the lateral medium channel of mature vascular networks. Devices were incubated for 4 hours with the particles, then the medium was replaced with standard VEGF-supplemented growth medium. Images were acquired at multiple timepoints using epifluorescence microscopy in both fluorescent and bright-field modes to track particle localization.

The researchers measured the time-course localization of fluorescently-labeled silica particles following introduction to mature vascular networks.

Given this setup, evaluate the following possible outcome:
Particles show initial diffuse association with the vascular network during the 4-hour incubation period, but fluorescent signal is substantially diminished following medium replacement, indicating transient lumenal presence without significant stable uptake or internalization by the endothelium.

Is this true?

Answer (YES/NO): NO